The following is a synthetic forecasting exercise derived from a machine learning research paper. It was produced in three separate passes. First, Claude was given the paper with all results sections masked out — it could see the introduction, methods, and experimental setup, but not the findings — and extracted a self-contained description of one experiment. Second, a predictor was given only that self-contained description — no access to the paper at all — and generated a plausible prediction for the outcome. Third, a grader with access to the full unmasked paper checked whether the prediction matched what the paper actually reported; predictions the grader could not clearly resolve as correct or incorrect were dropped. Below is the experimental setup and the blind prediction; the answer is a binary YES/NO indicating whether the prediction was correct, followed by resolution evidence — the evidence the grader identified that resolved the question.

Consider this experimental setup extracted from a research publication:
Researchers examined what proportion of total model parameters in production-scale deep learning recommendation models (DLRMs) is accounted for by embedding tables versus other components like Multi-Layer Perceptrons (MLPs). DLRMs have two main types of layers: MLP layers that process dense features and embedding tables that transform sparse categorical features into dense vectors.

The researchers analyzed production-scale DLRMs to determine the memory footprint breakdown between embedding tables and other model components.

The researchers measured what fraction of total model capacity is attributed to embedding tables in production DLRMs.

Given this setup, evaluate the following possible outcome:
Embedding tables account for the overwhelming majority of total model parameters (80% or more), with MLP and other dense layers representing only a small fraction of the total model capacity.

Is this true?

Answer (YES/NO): YES